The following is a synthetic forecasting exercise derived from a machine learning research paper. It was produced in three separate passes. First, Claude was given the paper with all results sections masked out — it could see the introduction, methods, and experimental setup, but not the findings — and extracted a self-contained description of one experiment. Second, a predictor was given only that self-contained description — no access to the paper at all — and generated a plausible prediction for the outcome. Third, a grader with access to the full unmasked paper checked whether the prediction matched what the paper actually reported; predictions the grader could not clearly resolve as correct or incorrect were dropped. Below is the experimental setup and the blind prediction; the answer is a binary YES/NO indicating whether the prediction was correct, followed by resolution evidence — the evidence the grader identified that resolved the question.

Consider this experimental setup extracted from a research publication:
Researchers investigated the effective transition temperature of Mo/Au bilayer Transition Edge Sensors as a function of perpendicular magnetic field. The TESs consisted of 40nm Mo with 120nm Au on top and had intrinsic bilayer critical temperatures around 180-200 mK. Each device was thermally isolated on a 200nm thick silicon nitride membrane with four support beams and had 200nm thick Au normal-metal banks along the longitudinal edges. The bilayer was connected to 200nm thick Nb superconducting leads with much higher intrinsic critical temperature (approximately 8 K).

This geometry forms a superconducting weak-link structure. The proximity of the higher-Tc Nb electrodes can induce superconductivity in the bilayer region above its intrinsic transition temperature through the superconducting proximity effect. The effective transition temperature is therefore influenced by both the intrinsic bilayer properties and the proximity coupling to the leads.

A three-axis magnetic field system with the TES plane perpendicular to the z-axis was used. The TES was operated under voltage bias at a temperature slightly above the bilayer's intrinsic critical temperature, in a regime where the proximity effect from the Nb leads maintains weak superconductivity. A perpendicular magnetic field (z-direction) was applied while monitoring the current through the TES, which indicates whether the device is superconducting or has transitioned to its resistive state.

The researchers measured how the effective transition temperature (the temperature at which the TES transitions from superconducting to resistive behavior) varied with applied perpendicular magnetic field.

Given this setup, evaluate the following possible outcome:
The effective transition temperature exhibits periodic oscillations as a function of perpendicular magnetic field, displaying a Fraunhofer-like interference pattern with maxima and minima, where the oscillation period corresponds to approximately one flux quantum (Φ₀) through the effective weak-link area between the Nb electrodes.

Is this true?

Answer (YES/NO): NO